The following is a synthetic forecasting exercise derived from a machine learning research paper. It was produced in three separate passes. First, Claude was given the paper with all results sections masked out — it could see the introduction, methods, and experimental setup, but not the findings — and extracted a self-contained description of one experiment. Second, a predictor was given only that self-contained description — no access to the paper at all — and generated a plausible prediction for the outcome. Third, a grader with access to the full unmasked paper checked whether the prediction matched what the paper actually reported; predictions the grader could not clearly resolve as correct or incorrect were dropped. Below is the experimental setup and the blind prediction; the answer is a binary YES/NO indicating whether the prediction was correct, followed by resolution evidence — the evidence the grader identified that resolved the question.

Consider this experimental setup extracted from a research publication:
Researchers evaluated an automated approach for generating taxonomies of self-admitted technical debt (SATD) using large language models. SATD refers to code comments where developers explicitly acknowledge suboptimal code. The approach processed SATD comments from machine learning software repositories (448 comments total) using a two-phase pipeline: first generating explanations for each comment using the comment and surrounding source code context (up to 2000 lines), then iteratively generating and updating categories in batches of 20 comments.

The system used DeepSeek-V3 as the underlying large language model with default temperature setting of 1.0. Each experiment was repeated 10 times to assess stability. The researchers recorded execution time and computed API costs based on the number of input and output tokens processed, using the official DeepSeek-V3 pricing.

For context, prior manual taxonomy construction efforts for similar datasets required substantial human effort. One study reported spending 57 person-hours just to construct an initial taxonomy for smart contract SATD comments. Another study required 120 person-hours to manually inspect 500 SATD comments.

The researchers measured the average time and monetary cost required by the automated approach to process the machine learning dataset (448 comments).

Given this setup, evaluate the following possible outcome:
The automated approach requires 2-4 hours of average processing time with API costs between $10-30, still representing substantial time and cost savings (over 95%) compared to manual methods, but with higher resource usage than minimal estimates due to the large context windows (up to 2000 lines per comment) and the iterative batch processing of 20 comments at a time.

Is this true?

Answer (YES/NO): NO